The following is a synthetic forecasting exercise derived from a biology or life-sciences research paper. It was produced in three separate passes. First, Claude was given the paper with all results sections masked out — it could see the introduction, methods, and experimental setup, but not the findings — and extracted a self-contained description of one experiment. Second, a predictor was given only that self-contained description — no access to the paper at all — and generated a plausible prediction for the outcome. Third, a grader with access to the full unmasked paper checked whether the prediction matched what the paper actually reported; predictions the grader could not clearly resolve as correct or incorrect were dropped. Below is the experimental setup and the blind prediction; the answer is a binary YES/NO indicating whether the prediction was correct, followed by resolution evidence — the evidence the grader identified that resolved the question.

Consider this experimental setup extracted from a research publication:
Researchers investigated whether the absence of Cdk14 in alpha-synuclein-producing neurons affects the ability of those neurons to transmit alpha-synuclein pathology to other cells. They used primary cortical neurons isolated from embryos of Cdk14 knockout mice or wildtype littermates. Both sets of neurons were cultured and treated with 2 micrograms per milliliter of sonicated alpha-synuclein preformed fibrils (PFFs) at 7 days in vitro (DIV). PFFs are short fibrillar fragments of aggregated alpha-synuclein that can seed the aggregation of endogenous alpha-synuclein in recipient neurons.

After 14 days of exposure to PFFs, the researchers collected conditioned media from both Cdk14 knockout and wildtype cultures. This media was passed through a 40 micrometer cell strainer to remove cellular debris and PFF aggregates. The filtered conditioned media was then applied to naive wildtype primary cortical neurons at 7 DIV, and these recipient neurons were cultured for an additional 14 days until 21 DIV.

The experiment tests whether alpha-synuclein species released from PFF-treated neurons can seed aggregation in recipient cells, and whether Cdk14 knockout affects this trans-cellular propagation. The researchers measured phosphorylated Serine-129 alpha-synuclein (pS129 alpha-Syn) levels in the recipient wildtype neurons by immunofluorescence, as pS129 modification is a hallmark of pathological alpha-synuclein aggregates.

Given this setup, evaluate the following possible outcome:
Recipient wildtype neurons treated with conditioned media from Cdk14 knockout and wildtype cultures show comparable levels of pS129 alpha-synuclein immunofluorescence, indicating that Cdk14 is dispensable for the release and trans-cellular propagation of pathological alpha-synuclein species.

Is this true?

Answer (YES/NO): NO